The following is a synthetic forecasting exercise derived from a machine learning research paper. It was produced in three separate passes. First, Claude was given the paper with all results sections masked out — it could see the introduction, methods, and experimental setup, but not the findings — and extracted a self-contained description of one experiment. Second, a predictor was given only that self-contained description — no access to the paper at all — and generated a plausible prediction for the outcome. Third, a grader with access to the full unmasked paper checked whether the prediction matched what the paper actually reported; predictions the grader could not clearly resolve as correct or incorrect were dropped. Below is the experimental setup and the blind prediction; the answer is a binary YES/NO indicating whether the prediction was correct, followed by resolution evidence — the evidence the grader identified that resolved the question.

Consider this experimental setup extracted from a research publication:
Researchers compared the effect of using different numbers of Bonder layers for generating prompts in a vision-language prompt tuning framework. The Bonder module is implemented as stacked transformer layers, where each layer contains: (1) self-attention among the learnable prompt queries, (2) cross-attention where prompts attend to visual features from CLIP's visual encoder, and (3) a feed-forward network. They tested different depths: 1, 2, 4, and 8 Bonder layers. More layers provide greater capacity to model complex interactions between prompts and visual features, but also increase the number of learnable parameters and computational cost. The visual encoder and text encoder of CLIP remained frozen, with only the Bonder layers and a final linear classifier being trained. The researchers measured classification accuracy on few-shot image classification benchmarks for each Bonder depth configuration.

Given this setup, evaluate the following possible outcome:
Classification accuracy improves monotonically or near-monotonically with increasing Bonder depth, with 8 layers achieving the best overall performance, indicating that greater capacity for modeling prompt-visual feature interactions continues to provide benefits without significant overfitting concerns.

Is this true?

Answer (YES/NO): NO